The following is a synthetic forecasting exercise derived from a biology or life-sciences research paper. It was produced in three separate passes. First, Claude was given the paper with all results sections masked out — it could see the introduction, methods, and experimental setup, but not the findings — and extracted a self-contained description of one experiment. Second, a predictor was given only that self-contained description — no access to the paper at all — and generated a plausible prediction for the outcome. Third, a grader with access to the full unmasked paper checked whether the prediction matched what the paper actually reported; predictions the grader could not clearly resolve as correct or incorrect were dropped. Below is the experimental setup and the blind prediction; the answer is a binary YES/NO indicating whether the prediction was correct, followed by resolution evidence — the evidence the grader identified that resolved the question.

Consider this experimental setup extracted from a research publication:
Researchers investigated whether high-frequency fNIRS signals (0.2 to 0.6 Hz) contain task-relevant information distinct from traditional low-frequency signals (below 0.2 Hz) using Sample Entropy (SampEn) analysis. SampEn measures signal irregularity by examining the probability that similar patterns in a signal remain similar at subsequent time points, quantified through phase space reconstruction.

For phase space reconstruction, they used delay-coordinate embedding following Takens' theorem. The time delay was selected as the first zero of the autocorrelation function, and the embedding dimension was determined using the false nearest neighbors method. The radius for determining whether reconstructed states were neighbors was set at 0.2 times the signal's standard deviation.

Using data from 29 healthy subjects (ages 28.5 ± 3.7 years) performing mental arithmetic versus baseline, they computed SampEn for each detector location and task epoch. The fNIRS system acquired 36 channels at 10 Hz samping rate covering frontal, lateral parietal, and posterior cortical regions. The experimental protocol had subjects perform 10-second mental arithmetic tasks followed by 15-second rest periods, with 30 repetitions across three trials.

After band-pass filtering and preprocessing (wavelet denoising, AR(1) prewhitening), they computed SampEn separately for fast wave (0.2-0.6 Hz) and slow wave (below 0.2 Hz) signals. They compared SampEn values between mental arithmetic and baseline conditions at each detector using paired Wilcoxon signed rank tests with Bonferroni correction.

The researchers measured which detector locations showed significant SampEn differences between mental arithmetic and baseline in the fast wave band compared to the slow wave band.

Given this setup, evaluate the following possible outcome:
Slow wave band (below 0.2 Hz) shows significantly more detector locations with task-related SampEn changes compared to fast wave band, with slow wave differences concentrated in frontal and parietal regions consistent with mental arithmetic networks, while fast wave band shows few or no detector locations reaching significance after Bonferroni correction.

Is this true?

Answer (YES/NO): NO